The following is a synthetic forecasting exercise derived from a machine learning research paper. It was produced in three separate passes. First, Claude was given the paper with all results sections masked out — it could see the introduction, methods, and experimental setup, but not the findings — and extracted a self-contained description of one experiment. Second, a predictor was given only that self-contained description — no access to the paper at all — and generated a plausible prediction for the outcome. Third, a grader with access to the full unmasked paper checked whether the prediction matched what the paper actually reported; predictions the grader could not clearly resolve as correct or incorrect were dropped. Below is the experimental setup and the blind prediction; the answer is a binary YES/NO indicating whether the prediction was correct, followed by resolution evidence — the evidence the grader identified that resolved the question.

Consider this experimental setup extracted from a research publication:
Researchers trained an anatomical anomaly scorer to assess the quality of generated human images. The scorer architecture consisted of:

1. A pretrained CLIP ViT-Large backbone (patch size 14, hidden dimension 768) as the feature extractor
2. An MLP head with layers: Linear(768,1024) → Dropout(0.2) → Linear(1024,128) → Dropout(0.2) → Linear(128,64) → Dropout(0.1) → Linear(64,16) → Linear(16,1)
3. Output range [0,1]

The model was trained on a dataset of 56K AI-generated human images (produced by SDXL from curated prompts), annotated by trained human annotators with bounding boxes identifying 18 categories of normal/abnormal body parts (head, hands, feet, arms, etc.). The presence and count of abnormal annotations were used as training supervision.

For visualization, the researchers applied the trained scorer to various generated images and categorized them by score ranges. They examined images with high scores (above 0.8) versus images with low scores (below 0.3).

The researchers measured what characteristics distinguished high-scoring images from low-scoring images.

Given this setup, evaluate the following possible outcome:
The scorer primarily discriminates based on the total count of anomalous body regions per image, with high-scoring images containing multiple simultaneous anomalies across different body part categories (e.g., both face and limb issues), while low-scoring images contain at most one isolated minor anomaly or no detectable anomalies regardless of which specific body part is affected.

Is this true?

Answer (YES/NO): NO